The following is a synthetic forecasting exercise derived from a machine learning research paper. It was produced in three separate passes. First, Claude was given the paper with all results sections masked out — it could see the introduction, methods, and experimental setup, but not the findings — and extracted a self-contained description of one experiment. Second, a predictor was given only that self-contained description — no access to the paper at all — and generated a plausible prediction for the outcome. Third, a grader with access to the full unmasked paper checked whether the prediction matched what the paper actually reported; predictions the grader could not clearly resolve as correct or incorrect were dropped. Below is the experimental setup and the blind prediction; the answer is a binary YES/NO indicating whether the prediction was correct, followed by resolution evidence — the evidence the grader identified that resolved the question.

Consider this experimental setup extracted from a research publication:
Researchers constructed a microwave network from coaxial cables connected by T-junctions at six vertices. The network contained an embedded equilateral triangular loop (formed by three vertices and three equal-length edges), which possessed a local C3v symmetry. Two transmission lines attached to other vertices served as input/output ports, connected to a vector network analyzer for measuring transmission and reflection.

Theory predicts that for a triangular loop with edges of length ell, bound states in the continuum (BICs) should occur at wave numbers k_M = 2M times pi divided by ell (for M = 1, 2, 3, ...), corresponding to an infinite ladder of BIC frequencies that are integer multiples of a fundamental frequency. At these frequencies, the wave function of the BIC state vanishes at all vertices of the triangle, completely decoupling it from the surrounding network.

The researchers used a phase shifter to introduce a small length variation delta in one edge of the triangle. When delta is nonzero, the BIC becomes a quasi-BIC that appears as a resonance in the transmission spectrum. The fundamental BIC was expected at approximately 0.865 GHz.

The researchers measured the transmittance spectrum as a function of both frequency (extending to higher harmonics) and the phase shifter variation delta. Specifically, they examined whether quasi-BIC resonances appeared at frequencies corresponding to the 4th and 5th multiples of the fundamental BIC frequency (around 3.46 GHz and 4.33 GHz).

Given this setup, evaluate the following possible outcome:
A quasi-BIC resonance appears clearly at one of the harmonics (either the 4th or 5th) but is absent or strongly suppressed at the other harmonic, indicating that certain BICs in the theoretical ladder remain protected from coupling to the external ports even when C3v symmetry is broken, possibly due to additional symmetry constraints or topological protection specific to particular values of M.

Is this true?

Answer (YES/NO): NO